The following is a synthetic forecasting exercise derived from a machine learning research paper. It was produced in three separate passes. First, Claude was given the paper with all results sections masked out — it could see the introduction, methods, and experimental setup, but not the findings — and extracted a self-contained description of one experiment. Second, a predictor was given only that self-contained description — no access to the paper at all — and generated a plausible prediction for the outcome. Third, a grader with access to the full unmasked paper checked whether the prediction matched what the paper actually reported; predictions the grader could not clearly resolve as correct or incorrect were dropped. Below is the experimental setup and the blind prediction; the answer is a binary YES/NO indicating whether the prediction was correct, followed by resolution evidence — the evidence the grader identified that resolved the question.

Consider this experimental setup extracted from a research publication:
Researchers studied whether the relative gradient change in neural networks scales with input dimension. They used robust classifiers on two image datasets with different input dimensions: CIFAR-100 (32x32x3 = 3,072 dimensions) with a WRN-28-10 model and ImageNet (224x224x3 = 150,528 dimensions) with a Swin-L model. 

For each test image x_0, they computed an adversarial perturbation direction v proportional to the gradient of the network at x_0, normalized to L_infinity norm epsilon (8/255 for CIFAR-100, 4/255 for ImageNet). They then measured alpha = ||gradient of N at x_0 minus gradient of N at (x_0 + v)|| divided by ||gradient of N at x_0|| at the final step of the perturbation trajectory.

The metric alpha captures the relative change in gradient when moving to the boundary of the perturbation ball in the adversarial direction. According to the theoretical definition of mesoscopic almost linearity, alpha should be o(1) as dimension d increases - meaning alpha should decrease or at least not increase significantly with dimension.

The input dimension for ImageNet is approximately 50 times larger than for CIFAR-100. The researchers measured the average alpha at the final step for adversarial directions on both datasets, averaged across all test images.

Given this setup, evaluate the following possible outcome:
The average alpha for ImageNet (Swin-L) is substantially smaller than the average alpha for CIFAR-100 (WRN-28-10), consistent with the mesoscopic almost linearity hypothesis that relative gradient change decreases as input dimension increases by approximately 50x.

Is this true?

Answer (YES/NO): NO